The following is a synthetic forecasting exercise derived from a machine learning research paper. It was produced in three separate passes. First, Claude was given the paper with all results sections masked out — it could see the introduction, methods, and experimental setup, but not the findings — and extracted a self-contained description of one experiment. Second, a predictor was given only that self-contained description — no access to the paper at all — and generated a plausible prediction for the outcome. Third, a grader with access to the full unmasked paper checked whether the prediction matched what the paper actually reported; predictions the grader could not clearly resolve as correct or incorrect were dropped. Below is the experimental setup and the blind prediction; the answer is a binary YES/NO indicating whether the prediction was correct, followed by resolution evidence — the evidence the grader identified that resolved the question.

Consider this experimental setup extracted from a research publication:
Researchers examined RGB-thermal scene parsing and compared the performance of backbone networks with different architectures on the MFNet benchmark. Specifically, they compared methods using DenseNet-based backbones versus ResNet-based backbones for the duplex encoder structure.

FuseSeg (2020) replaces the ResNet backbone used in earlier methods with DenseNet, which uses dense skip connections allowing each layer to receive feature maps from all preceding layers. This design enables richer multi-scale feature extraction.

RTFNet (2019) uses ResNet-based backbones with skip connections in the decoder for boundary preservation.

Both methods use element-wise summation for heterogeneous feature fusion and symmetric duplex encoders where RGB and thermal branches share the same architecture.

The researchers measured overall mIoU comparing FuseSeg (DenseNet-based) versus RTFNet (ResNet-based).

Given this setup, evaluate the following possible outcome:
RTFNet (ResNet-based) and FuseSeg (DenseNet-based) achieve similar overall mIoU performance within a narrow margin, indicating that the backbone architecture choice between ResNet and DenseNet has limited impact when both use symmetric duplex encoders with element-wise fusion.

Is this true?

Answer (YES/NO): NO